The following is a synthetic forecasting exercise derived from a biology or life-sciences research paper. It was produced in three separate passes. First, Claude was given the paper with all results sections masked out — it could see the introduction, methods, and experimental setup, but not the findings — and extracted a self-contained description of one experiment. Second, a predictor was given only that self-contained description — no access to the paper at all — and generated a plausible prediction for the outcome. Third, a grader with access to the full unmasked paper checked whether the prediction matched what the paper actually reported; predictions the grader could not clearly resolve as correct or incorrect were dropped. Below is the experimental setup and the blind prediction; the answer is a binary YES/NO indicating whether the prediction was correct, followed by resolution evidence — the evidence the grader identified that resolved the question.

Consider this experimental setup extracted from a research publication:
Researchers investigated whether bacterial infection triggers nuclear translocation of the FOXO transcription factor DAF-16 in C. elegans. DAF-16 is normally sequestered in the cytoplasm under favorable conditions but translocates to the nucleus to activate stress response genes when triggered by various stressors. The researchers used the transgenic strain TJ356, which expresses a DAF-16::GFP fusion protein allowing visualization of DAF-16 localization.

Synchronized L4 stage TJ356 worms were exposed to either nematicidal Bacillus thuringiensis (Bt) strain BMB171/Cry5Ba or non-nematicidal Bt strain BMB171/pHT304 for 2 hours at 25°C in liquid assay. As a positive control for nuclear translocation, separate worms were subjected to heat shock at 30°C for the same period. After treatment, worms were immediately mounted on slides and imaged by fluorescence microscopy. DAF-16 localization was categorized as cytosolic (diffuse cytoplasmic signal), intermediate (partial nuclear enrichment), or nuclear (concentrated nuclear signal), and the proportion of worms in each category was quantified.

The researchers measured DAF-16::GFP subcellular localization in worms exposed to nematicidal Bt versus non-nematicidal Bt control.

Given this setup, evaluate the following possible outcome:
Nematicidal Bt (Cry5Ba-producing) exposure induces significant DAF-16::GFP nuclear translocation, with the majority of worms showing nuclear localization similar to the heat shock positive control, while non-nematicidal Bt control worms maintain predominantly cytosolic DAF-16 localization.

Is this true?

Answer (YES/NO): YES